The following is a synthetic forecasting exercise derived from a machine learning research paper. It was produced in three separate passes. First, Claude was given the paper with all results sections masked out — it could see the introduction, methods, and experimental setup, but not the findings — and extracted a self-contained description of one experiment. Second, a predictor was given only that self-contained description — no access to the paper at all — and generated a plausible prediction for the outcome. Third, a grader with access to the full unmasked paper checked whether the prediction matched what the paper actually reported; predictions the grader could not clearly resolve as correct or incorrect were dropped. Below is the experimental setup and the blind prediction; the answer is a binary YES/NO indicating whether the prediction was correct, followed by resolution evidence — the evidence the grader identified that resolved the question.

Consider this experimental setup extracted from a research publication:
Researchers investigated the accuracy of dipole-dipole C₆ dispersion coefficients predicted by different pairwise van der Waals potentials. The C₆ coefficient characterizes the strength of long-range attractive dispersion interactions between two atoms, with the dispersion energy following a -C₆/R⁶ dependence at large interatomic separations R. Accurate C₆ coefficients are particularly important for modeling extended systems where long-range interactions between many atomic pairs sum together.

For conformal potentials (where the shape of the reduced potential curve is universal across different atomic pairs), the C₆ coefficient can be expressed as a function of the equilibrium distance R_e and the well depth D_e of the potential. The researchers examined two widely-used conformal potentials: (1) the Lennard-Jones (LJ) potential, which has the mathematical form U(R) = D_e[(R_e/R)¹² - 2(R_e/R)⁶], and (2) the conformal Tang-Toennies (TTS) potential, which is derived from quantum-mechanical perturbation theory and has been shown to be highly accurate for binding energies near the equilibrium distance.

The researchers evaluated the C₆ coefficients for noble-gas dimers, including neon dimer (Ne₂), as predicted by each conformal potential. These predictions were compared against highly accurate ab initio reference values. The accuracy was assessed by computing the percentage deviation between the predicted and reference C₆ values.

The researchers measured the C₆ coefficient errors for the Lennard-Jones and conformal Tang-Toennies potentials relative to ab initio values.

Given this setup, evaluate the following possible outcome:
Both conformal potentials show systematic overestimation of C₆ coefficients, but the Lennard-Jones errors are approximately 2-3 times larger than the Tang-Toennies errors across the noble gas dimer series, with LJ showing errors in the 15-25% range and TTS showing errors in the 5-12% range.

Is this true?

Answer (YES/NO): NO